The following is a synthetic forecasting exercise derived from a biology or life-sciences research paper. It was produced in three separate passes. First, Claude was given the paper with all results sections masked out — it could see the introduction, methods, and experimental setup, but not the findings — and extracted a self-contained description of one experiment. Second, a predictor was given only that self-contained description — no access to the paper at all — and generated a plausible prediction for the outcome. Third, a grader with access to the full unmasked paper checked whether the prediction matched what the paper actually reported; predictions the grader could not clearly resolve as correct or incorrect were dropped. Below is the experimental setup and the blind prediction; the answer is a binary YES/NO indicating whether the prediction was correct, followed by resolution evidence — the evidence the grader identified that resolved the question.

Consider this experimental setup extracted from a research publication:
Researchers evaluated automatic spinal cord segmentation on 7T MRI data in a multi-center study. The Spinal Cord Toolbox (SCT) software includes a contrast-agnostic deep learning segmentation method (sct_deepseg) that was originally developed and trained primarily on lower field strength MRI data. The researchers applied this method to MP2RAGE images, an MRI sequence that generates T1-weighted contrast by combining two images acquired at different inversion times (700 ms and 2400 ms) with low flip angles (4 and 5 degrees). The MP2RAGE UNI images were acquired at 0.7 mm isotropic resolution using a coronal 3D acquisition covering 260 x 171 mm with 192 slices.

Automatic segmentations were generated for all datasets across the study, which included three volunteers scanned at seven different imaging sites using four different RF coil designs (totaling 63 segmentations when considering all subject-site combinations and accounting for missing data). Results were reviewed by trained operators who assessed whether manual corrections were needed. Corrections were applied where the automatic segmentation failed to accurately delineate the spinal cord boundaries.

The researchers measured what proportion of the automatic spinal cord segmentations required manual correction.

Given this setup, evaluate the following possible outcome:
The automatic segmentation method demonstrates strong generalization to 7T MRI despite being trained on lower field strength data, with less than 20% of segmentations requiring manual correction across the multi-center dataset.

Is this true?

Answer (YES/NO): YES